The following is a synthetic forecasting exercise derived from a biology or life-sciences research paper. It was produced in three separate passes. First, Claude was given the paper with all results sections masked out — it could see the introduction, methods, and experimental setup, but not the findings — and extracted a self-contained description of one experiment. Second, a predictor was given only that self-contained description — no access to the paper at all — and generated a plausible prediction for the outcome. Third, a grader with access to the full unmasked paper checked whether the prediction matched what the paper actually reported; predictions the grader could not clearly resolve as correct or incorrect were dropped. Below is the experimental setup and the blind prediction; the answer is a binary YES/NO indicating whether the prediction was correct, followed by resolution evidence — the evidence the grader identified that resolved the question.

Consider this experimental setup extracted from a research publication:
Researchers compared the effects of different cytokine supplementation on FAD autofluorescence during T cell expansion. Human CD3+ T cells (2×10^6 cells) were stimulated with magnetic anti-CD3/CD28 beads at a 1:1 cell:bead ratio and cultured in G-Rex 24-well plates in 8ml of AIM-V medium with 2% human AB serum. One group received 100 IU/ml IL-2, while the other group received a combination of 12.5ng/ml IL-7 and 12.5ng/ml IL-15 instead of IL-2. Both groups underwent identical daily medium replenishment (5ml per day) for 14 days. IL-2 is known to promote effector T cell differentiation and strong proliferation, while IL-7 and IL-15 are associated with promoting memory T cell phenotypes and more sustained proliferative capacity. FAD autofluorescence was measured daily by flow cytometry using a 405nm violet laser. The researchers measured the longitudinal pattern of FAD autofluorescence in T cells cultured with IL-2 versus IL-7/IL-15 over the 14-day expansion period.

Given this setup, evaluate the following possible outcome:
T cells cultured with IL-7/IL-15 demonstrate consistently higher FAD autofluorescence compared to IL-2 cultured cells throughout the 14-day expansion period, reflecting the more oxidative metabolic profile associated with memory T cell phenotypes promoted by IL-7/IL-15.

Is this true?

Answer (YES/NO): NO